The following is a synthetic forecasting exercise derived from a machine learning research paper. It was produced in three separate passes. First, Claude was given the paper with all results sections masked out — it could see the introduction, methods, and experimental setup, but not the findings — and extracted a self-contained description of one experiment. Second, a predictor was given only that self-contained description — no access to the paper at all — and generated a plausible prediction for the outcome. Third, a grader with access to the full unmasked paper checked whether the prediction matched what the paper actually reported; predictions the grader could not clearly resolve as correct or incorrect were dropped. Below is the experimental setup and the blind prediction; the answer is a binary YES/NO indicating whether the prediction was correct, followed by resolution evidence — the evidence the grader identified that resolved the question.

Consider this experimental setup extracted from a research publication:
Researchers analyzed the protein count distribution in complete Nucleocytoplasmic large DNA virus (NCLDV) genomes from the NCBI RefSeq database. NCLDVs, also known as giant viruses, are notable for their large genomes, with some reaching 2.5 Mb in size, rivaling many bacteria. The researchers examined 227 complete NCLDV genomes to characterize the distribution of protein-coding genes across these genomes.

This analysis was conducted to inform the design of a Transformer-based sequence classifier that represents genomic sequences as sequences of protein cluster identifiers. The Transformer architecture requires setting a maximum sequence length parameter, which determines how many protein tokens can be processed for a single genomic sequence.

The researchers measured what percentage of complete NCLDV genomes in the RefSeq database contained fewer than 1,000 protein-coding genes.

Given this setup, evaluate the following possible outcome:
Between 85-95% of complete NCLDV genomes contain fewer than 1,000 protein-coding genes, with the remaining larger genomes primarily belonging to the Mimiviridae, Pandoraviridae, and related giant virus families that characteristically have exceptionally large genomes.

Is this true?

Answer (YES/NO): NO